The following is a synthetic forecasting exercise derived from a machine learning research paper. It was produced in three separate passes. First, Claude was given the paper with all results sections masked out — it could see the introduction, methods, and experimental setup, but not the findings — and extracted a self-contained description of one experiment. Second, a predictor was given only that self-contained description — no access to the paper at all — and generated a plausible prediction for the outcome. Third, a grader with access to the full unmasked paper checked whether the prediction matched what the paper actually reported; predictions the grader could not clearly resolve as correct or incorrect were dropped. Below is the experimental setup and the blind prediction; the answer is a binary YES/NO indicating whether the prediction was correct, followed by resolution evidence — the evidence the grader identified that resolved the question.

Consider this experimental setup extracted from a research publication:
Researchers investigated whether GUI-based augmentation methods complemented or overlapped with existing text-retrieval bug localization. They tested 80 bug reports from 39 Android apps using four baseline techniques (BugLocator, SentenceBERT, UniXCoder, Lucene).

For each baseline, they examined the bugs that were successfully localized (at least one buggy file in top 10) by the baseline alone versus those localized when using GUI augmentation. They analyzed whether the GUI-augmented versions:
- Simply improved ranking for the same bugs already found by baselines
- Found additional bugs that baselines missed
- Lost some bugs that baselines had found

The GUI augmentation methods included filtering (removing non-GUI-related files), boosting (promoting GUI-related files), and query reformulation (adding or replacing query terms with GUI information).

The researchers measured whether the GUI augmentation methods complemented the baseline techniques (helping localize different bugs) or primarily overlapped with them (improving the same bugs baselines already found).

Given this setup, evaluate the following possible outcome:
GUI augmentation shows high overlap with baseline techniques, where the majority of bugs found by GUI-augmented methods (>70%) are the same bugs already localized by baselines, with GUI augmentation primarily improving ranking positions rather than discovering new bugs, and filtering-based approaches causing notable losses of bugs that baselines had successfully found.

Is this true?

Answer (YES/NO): NO